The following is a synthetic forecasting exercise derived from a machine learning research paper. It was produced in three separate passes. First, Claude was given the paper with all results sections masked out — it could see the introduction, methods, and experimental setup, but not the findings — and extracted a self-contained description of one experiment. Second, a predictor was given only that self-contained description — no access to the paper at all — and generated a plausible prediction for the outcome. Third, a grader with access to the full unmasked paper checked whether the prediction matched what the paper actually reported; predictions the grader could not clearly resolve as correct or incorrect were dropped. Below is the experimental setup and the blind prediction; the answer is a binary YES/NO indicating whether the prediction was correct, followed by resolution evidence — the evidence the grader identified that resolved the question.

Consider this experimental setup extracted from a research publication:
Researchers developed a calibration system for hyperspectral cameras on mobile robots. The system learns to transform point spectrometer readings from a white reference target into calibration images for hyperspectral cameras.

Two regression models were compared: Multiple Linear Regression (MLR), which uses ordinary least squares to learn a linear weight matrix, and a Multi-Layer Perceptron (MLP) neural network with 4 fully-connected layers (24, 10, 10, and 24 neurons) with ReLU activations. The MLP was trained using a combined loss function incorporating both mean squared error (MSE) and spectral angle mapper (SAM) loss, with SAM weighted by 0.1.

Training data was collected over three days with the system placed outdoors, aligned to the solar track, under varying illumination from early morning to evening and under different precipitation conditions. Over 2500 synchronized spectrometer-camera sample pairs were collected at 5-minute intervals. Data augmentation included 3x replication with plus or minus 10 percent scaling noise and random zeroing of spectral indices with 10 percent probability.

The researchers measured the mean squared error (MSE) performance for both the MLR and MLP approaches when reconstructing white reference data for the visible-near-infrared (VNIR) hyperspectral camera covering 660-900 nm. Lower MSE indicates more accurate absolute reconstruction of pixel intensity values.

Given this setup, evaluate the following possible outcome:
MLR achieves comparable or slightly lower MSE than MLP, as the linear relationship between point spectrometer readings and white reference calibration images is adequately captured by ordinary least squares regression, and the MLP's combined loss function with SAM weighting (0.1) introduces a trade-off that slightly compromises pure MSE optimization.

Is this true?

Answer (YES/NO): NO